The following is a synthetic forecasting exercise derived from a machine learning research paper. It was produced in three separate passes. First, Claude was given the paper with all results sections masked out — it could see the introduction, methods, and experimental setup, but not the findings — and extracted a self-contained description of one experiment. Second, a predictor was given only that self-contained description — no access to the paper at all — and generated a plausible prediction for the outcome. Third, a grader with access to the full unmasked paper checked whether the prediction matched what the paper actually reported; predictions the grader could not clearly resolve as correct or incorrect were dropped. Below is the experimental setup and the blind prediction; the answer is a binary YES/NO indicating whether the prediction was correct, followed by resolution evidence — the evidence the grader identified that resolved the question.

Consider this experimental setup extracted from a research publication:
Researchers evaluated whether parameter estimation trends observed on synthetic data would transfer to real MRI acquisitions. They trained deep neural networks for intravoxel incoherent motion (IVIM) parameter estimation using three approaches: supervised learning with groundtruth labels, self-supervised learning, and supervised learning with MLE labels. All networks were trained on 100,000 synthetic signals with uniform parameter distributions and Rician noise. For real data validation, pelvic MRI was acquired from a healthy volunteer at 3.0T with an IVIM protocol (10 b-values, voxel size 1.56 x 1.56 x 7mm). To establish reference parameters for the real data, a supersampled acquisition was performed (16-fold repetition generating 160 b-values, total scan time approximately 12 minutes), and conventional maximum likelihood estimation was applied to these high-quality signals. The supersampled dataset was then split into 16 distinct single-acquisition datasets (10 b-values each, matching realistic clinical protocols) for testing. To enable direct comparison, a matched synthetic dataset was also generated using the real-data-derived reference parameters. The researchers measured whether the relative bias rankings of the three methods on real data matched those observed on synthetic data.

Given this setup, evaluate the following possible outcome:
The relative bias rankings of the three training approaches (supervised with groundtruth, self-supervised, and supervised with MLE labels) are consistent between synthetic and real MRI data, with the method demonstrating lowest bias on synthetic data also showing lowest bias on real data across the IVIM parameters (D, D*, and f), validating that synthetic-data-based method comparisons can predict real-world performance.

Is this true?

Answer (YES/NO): YES